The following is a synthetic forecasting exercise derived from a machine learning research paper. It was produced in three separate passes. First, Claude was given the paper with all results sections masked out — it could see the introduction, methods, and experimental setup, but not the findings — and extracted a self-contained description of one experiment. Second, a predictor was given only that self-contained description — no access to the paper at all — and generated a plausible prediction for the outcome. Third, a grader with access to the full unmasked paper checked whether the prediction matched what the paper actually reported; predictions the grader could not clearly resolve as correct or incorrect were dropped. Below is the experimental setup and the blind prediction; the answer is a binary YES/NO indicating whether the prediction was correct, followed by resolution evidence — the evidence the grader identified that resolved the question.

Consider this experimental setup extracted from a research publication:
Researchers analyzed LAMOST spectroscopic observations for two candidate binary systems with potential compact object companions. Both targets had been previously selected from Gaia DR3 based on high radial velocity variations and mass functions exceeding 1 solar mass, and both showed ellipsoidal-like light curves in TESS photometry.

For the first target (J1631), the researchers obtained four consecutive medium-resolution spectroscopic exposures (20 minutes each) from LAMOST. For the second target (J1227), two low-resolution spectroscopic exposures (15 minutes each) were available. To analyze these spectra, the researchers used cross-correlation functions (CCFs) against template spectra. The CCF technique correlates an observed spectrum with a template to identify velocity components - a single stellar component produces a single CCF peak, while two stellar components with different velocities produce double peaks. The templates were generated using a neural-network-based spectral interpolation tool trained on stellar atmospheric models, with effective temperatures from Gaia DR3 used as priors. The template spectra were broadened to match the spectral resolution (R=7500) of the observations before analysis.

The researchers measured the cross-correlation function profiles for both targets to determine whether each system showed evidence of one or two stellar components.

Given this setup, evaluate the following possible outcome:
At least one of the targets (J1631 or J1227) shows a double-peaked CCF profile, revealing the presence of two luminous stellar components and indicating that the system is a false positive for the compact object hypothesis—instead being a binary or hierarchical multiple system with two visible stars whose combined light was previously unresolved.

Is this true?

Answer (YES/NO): YES